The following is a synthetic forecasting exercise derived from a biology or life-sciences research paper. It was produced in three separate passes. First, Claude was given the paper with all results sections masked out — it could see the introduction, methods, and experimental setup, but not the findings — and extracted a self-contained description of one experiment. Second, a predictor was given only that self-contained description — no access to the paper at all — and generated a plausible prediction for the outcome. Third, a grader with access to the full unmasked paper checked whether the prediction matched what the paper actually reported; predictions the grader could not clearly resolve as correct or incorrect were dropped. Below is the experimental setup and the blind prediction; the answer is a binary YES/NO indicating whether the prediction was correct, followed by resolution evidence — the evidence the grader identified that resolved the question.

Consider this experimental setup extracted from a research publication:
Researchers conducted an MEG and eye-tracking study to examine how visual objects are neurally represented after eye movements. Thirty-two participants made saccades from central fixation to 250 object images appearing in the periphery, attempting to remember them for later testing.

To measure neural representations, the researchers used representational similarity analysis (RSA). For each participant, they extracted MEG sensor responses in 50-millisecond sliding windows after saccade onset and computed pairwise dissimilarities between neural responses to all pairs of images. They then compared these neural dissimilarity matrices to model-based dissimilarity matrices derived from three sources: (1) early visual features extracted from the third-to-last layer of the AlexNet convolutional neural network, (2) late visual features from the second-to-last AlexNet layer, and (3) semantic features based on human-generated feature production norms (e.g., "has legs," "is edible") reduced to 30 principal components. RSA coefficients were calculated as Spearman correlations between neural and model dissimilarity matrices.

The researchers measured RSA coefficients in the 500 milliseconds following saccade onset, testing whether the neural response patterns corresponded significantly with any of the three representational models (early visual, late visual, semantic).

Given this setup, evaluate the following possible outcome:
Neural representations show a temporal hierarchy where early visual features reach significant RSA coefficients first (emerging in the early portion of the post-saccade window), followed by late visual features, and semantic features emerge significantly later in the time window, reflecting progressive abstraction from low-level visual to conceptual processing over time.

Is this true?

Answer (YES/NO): YES